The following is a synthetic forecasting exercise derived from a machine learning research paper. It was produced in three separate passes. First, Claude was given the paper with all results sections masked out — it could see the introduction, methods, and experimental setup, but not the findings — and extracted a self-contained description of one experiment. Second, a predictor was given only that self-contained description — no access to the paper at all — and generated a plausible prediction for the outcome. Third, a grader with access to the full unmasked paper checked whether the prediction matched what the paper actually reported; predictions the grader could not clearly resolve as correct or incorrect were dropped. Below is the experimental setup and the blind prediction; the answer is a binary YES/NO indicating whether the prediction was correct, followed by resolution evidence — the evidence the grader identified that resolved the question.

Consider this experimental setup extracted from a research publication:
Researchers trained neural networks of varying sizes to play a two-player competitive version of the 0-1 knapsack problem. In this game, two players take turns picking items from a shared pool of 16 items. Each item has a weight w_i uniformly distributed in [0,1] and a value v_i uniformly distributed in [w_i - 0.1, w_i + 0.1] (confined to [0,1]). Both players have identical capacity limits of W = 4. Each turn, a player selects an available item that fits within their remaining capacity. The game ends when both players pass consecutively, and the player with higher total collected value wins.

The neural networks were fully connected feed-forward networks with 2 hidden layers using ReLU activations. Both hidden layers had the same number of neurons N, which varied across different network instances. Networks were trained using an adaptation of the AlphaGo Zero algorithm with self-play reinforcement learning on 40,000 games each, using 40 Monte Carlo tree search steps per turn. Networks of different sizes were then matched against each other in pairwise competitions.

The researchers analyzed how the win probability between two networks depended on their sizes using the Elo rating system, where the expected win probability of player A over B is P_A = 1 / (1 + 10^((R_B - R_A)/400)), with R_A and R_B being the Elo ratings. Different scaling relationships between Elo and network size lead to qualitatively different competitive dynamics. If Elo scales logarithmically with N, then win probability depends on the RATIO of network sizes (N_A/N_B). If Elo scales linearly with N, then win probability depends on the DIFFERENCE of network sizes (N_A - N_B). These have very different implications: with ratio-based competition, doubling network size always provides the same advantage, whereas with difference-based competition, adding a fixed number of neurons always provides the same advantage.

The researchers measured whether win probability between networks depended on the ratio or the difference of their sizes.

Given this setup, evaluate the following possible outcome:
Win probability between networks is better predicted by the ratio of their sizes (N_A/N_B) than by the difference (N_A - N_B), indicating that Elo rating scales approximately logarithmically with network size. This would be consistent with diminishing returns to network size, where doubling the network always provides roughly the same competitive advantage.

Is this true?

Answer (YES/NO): YES